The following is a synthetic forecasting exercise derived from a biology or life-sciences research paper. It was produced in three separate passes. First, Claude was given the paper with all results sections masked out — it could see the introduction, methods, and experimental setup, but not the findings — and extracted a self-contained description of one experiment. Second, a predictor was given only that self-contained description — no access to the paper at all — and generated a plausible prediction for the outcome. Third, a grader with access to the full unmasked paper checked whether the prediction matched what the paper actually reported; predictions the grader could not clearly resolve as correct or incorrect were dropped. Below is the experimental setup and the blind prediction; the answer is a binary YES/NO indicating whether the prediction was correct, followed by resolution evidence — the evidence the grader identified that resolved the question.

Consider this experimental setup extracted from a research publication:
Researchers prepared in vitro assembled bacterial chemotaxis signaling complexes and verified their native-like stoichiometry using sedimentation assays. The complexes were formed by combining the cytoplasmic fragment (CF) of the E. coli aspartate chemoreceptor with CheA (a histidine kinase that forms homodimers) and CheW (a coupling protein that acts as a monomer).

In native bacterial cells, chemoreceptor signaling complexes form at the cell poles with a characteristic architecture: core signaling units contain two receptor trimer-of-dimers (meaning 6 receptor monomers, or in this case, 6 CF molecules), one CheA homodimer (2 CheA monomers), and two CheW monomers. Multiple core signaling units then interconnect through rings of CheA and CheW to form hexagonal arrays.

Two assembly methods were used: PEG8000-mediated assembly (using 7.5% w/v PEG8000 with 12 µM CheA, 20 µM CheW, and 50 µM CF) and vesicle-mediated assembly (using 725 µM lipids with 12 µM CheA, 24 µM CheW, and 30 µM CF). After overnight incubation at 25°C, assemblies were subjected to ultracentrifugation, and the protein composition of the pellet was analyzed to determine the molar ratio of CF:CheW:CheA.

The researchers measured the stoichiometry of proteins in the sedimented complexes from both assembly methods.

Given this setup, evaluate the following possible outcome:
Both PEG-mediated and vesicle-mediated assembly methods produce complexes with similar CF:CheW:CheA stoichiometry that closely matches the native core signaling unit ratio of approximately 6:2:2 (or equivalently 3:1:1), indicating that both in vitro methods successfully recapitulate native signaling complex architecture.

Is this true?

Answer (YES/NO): YES